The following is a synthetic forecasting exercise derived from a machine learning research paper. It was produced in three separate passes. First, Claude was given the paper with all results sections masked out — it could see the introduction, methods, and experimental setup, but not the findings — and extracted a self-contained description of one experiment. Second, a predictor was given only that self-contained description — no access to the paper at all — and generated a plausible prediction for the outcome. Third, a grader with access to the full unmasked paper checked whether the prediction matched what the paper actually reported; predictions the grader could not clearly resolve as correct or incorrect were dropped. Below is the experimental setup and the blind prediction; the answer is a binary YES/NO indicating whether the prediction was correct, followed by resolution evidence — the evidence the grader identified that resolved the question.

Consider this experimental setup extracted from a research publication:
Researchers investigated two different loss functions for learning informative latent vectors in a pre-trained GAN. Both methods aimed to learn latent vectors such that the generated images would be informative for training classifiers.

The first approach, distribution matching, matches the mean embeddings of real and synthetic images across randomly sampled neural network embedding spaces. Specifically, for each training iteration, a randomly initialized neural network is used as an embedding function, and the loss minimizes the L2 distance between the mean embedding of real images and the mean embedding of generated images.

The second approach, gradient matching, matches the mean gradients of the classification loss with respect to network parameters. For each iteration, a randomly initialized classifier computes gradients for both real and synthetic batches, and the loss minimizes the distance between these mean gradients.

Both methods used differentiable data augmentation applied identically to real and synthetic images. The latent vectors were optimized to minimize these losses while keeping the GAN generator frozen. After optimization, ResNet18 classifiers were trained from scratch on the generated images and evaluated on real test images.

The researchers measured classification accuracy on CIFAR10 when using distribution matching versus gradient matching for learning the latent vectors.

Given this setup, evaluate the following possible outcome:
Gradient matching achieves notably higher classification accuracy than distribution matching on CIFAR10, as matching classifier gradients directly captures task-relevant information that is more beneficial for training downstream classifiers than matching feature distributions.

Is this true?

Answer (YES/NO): NO